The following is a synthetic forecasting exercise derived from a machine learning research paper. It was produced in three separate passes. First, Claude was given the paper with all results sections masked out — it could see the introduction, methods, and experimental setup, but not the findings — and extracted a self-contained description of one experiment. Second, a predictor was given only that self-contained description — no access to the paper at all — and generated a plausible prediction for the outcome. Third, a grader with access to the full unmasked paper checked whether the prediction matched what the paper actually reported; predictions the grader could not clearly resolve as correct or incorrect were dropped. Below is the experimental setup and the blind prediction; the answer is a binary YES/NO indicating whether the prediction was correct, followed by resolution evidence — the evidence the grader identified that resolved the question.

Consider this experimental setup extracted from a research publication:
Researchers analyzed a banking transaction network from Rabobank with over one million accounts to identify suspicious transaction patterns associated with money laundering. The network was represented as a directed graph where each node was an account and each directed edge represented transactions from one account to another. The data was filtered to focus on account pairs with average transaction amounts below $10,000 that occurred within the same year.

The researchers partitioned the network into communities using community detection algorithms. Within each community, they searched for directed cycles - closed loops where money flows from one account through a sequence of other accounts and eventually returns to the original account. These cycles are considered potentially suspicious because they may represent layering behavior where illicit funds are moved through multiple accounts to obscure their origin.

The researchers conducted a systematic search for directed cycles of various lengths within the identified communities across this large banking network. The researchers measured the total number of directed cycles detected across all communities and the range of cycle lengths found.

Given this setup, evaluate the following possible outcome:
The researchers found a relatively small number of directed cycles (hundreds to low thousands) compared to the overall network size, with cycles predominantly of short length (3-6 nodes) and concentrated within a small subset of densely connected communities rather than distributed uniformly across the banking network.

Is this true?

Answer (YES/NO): NO